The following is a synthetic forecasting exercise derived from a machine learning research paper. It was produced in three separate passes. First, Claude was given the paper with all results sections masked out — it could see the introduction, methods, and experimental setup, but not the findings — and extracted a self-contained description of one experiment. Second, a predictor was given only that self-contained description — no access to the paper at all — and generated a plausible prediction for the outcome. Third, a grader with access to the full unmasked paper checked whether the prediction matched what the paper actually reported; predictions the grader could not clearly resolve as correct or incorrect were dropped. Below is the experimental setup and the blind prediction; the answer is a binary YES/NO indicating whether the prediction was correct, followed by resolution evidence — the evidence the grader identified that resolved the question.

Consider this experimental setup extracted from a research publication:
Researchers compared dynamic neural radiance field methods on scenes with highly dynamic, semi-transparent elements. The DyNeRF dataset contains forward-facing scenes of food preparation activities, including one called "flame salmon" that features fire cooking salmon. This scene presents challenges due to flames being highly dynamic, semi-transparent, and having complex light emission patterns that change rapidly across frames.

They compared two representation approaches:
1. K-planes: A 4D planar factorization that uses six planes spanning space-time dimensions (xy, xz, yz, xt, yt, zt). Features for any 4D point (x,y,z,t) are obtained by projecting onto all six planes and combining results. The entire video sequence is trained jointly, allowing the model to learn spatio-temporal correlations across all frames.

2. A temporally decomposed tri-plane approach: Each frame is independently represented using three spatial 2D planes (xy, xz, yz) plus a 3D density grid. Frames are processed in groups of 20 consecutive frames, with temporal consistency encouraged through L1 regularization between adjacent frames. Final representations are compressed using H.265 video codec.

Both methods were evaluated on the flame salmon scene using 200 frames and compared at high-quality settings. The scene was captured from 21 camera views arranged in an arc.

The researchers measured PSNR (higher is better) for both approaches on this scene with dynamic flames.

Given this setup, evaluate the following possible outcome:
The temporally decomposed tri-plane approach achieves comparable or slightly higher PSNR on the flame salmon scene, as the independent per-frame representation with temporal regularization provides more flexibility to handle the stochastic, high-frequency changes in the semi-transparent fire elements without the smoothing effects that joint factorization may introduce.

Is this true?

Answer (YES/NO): NO